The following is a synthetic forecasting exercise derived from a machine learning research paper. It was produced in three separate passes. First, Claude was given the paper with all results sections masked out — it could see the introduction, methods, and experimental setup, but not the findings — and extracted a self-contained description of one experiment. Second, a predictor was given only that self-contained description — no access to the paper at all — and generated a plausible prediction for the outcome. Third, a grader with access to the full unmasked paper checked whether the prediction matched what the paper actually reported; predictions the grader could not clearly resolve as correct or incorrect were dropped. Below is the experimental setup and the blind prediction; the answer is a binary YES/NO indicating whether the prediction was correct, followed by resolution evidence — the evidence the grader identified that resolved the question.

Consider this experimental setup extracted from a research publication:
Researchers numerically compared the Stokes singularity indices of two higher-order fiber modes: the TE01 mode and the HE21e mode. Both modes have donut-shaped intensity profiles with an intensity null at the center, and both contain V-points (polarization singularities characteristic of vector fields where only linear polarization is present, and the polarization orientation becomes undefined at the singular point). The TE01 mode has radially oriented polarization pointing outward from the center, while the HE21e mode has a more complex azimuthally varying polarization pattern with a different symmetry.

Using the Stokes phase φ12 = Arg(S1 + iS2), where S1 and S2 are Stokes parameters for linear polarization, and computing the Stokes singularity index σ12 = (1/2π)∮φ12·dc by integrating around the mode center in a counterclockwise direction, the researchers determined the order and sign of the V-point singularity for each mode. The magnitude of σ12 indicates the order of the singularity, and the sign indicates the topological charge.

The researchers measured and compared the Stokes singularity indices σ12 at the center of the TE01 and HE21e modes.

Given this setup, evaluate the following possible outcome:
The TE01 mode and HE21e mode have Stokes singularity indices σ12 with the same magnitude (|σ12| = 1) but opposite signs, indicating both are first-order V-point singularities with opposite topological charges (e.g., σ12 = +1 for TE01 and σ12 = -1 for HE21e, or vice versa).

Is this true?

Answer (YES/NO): NO